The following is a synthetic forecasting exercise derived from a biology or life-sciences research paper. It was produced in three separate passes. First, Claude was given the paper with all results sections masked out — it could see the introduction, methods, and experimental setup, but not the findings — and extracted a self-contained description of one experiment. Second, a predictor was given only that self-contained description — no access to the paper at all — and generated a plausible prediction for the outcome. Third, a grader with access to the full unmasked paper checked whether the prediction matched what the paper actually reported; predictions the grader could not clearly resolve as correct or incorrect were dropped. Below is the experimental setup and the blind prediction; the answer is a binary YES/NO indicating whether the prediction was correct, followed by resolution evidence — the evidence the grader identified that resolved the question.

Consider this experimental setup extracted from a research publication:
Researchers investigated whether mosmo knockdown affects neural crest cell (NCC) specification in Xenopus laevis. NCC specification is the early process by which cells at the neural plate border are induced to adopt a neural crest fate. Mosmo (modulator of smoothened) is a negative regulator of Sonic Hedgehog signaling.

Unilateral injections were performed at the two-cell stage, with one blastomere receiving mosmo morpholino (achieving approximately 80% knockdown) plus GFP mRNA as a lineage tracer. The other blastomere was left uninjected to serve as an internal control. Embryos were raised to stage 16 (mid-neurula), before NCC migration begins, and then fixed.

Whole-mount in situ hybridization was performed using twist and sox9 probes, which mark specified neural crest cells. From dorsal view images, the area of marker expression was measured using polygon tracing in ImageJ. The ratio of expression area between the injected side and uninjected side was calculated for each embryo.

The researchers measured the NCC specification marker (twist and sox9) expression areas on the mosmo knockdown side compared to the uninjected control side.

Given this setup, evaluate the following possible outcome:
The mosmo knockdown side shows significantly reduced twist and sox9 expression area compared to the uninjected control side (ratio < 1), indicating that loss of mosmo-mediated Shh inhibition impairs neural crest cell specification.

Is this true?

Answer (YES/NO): YES